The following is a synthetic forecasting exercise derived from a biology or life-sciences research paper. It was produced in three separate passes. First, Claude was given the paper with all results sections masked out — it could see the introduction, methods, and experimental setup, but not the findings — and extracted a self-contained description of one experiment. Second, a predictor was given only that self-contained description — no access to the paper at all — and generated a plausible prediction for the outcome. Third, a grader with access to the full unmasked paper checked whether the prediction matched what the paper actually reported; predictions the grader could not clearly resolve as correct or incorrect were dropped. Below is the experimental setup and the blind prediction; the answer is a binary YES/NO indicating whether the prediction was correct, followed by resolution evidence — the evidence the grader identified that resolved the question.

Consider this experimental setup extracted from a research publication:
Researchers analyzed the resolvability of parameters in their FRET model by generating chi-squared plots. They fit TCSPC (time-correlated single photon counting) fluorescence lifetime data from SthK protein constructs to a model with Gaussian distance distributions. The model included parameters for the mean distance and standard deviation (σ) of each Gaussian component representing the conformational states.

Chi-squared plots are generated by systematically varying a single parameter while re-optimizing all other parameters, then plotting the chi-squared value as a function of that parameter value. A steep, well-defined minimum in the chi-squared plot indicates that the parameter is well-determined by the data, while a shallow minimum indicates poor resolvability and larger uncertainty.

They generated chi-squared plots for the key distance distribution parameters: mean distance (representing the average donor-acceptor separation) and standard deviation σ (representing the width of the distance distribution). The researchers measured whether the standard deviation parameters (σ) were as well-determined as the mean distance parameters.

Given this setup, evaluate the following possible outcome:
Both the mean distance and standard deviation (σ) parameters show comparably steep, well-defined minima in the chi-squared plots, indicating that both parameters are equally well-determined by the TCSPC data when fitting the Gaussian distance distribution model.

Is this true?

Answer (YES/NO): NO